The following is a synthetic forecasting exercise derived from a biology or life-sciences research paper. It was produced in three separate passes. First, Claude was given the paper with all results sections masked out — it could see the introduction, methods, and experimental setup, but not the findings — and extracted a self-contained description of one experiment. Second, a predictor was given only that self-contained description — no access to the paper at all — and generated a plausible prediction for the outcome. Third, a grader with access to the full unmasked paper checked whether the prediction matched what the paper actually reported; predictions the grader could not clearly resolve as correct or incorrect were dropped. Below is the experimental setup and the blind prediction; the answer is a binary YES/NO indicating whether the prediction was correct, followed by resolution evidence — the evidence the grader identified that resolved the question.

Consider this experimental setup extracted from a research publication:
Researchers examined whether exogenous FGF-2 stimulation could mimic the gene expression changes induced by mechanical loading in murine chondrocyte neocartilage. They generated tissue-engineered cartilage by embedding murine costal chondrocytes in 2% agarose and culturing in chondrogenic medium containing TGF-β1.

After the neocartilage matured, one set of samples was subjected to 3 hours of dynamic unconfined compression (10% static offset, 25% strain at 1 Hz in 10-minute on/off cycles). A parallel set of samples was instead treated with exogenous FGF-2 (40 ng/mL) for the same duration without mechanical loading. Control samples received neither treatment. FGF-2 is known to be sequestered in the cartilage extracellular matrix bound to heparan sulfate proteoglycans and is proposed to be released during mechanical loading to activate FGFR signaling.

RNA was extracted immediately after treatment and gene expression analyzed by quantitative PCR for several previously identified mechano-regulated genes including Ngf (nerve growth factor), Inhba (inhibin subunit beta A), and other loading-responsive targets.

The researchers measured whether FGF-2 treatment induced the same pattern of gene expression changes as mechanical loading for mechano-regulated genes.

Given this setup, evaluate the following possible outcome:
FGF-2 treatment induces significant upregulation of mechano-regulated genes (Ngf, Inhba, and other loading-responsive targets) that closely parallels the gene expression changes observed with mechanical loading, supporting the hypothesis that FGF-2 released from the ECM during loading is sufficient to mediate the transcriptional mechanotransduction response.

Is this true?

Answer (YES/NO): NO